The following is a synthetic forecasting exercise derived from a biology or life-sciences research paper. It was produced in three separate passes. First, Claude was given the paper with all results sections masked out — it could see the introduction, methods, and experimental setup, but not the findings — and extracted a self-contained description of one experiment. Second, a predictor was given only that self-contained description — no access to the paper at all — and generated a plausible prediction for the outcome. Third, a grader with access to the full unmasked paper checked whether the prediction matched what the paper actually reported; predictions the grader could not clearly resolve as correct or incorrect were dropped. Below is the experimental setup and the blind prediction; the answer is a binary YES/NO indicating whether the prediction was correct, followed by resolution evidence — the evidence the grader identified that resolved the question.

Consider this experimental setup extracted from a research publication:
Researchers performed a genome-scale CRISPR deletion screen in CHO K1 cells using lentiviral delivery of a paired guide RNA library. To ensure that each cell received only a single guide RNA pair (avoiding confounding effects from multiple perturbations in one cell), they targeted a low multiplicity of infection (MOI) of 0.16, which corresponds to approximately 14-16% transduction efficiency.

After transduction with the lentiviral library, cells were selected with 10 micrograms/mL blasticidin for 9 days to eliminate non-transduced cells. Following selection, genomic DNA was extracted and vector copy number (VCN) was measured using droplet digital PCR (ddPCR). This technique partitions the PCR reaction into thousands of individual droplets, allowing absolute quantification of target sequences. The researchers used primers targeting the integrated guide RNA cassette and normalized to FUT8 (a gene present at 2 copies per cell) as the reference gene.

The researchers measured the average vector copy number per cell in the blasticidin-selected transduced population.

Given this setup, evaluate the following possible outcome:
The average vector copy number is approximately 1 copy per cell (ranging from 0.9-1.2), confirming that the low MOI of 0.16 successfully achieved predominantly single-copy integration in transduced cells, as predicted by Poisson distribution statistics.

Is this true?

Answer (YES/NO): NO